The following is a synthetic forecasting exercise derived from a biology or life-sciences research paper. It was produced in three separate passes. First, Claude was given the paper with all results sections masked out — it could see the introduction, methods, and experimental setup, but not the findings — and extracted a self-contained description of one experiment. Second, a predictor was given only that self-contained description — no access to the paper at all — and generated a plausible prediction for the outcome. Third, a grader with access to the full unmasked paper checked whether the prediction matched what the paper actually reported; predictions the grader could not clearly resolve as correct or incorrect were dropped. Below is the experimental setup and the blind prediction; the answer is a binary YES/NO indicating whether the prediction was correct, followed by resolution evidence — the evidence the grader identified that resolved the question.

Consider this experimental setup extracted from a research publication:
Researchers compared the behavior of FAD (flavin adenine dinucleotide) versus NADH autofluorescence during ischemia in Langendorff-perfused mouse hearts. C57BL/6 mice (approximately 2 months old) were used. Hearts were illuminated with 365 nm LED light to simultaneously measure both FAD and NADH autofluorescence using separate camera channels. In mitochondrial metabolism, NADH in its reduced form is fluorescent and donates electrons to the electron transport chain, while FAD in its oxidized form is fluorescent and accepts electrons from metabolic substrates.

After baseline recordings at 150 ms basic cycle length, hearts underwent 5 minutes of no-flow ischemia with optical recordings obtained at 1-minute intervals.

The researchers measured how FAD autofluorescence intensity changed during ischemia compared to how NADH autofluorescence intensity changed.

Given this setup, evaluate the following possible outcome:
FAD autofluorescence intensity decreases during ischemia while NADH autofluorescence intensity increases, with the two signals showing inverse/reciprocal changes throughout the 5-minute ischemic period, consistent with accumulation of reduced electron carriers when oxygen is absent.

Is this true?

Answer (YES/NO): NO